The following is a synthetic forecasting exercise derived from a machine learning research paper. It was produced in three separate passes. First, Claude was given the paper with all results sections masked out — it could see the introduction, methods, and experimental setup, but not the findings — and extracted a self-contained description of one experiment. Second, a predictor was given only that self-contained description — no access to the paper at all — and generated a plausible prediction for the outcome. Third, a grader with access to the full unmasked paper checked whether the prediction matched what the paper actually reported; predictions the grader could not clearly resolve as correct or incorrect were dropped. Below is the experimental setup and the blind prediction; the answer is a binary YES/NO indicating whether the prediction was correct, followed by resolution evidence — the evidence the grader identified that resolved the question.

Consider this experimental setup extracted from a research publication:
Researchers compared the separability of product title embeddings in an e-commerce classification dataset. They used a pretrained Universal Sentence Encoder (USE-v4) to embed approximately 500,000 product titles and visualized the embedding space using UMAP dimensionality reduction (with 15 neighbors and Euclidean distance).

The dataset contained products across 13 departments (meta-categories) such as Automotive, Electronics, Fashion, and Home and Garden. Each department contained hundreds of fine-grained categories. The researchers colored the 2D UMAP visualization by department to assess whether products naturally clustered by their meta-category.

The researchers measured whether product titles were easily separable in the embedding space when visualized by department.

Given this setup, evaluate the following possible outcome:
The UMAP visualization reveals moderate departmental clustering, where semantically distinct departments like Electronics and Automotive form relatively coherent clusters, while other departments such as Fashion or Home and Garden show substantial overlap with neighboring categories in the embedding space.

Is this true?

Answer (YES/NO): NO